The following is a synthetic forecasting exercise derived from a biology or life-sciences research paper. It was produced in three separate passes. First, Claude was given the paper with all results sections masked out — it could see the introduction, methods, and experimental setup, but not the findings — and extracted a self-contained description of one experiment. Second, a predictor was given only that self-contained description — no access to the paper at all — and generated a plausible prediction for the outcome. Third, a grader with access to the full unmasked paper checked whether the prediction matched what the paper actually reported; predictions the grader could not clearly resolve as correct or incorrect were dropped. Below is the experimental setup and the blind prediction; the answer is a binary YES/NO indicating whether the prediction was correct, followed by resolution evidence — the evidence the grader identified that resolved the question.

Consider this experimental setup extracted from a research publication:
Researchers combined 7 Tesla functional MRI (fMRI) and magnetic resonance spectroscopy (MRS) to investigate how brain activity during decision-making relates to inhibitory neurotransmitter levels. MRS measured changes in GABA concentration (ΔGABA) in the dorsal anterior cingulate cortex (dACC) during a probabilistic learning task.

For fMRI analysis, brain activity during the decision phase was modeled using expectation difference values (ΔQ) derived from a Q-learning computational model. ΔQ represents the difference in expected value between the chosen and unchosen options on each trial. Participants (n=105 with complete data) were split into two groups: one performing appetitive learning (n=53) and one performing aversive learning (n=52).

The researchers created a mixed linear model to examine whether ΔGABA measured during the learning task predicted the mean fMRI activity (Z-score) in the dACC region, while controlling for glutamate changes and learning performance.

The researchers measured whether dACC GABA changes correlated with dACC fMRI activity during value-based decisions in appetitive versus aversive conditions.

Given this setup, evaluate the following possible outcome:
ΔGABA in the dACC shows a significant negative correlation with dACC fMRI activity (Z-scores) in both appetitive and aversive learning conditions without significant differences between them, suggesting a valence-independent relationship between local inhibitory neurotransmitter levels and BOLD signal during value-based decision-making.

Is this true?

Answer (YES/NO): NO